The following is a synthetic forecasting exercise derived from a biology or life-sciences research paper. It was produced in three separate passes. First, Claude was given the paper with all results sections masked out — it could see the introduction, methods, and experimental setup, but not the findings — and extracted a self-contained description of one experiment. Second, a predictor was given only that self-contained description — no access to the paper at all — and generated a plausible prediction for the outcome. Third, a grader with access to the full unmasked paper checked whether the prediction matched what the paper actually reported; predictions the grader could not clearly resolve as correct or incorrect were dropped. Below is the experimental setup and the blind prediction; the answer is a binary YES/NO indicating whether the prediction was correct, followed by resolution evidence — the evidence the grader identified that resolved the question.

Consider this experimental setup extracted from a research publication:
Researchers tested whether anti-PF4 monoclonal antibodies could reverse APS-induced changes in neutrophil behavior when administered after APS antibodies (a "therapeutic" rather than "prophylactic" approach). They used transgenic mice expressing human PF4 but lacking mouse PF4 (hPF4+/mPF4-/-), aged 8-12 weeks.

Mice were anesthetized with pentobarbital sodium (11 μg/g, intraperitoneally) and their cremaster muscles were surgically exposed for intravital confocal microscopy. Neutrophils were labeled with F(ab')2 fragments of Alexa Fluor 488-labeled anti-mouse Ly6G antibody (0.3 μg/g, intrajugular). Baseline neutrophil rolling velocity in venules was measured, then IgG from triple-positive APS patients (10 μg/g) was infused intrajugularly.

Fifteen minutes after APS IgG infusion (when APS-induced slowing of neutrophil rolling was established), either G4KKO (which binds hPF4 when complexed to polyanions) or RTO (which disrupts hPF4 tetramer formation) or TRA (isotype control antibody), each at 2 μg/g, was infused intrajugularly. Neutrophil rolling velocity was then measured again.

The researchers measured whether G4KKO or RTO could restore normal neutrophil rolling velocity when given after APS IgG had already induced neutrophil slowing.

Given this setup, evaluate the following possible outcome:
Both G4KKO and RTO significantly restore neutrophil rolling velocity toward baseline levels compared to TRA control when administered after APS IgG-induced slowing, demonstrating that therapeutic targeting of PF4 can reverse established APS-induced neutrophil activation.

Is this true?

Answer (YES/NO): NO